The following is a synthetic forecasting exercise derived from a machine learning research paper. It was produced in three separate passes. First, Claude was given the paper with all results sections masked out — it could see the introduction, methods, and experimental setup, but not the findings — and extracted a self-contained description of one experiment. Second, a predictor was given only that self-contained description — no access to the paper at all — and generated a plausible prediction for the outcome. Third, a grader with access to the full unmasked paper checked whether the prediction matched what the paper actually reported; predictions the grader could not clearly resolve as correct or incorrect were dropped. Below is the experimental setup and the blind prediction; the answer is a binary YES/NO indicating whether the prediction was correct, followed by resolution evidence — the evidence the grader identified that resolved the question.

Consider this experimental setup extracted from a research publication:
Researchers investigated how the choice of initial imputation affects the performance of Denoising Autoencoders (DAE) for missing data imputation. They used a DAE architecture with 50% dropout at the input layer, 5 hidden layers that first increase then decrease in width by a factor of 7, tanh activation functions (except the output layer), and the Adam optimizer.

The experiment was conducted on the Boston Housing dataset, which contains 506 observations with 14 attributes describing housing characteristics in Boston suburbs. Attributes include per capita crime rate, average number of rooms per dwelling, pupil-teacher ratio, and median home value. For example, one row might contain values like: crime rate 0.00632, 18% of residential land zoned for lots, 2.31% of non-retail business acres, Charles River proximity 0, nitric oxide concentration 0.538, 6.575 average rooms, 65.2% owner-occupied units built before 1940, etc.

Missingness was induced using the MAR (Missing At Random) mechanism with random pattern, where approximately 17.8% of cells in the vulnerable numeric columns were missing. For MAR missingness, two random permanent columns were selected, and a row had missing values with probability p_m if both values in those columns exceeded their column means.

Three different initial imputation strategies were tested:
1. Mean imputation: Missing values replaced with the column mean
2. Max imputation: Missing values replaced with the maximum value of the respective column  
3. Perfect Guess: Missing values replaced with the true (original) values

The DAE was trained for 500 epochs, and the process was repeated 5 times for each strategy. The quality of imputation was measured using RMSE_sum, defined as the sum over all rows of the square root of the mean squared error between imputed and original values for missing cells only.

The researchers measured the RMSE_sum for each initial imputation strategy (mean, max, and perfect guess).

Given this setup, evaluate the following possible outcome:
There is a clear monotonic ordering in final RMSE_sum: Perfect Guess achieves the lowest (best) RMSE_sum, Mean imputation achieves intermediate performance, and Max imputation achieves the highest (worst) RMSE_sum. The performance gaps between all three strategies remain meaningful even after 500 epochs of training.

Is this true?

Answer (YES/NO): YES